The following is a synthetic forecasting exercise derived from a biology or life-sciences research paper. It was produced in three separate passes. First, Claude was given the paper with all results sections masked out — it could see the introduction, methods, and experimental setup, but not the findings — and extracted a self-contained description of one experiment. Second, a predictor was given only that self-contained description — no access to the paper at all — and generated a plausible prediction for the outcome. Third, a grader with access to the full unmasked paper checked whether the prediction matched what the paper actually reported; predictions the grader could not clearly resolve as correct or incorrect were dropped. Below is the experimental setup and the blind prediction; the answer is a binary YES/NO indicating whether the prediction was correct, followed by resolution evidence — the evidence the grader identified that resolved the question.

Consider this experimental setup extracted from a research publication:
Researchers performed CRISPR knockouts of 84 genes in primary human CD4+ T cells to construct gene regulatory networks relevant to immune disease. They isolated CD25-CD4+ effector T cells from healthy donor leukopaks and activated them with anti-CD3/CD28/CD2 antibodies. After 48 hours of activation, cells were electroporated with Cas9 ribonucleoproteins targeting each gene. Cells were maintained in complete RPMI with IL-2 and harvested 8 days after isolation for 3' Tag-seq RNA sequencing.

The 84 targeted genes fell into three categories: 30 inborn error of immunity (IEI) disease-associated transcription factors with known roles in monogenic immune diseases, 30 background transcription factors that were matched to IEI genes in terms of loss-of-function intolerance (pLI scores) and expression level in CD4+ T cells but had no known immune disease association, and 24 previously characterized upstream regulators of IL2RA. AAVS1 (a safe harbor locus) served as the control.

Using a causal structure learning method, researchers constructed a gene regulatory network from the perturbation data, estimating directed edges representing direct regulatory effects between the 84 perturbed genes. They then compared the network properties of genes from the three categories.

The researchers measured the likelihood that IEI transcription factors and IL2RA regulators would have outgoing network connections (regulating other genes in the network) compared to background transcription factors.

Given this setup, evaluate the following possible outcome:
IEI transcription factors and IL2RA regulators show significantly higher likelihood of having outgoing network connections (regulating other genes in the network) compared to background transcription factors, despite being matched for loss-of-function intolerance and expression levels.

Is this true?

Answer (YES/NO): YES